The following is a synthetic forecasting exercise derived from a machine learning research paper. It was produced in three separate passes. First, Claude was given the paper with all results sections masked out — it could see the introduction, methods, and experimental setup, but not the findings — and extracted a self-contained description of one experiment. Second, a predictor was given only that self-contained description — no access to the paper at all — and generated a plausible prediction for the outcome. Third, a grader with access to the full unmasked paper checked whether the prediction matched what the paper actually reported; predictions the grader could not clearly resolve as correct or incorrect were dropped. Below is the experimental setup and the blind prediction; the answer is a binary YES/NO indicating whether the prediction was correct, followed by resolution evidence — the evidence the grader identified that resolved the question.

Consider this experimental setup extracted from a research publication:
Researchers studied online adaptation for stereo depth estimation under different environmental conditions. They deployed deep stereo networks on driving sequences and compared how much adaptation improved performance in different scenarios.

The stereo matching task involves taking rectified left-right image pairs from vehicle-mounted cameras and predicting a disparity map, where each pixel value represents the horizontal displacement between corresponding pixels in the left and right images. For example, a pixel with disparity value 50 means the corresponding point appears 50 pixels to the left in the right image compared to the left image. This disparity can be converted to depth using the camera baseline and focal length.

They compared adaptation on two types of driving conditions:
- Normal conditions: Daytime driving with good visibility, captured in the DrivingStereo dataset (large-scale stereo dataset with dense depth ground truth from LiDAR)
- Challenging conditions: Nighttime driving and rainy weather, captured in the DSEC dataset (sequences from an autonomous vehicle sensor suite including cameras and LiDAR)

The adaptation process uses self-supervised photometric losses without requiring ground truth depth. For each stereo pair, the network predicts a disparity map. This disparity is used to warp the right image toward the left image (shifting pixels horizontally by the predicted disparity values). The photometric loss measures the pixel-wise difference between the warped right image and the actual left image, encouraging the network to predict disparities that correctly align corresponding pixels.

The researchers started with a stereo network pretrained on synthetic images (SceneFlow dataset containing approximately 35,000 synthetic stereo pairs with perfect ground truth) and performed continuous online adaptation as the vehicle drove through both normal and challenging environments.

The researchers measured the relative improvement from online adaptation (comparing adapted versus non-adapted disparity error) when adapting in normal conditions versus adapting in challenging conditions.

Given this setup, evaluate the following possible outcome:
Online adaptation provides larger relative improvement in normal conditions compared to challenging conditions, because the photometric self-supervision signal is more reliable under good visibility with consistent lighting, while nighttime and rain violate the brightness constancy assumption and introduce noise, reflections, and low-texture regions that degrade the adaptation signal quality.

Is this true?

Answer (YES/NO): YES